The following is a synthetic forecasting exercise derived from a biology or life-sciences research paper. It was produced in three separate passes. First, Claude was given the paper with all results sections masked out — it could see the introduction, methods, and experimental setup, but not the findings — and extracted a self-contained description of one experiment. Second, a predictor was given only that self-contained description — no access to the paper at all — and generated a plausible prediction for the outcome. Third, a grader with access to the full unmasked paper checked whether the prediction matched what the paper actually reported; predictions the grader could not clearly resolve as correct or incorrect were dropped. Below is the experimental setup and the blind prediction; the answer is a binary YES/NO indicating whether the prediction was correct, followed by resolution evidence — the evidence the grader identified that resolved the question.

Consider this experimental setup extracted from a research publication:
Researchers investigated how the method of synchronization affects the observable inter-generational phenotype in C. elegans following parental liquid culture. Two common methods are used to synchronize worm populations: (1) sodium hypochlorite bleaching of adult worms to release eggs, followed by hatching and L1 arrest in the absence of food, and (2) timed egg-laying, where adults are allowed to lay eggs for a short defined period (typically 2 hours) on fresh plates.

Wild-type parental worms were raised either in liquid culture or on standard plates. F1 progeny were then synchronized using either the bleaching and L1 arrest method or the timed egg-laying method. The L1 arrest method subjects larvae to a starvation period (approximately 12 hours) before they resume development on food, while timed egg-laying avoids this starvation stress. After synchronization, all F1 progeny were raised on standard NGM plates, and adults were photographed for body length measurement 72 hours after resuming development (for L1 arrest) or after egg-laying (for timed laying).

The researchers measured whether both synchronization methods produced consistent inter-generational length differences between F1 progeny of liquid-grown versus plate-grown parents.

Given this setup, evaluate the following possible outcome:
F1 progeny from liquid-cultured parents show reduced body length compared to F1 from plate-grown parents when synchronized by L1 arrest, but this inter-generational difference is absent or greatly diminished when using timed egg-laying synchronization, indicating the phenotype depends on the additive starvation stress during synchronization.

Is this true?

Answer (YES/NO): NO